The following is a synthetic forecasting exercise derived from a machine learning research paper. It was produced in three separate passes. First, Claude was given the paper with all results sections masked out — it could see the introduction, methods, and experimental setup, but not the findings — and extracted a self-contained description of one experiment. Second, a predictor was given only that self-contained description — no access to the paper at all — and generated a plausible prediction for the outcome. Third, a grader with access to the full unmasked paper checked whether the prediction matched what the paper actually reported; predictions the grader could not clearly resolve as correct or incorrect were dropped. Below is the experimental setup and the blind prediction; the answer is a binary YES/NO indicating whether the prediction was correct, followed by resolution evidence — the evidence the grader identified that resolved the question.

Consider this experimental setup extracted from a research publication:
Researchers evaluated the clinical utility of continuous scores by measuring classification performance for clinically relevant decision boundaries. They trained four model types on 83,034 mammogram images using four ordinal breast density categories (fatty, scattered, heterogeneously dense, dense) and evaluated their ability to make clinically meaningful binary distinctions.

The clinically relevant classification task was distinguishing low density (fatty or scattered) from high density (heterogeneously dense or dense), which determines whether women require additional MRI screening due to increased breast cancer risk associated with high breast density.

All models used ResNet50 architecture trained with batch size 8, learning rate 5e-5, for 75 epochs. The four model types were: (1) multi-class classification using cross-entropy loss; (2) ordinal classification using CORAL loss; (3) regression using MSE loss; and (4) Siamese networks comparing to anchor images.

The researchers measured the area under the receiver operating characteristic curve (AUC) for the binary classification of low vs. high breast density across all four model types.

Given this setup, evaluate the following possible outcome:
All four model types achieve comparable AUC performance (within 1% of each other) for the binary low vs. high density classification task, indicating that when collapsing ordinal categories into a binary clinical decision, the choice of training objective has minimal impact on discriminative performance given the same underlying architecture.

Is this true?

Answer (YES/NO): NO